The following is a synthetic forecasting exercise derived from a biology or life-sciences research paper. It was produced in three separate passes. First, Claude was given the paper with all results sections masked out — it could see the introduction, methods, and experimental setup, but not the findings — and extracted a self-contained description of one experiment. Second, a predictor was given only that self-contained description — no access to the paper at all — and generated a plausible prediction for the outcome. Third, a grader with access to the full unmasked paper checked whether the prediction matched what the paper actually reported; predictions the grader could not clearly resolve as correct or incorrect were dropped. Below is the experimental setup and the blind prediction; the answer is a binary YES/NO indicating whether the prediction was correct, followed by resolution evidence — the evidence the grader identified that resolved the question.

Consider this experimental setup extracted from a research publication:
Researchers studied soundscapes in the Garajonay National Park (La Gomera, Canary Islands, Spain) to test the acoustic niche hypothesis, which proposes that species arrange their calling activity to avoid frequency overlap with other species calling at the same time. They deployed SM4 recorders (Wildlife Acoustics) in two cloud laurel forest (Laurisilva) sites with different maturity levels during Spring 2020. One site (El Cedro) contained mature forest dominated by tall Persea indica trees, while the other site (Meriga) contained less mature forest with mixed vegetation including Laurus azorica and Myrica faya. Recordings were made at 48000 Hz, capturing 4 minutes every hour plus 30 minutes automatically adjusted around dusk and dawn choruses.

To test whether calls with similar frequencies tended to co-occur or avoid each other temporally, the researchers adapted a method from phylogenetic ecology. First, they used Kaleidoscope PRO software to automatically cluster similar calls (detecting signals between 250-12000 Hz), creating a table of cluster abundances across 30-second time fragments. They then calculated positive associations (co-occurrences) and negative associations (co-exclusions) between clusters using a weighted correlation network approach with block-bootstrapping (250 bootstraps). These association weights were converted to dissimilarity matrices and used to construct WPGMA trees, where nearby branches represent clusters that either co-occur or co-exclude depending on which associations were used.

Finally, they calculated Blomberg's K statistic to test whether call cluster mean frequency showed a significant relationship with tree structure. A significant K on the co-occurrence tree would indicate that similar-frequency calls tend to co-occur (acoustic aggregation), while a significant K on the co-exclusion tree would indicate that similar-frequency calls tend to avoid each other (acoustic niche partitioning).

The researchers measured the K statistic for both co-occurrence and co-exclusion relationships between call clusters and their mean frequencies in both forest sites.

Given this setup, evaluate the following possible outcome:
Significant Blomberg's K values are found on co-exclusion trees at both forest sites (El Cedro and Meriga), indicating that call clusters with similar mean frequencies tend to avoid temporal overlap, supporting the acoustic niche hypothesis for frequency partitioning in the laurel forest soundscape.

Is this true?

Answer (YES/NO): NO